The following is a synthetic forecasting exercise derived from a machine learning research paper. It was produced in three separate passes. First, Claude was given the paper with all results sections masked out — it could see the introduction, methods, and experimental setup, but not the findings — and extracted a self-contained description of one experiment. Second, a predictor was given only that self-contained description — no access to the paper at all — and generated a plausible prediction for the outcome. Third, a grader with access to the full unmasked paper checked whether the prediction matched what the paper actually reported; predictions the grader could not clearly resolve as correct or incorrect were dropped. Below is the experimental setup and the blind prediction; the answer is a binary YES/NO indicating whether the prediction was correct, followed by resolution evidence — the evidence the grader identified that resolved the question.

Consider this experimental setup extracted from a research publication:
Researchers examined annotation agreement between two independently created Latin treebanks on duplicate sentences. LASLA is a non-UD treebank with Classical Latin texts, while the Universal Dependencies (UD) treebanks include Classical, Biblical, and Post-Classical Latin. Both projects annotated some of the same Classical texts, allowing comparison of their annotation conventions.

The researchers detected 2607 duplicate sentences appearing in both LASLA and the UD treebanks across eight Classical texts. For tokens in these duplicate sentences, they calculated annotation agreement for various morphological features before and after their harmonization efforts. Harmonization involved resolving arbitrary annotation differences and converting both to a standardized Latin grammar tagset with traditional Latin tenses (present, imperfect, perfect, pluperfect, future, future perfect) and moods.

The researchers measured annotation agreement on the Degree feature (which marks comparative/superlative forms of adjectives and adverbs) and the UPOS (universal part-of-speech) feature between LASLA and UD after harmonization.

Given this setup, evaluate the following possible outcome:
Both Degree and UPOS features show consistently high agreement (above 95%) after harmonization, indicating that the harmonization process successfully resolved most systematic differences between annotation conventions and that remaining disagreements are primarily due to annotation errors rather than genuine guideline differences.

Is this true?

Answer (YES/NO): NO